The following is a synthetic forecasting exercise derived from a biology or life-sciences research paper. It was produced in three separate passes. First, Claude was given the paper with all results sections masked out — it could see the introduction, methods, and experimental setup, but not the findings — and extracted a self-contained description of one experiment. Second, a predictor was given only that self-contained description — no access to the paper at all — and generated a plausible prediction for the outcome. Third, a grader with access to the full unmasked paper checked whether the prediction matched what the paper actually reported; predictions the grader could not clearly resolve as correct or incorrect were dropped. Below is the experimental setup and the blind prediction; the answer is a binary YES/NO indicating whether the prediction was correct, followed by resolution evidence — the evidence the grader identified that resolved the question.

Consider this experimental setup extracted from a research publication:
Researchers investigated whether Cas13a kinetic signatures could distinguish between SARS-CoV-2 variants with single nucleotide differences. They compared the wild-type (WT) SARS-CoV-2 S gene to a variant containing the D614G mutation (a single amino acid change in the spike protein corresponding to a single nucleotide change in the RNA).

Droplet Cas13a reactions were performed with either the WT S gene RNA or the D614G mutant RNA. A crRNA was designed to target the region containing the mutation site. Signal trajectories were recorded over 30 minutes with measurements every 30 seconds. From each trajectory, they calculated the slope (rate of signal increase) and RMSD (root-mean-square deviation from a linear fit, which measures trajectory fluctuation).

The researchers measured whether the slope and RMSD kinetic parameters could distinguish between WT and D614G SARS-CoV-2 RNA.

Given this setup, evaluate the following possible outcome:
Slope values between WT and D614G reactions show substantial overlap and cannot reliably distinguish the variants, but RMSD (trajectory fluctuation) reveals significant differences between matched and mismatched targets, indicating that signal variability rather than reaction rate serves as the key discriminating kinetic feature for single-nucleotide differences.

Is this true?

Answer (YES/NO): NO